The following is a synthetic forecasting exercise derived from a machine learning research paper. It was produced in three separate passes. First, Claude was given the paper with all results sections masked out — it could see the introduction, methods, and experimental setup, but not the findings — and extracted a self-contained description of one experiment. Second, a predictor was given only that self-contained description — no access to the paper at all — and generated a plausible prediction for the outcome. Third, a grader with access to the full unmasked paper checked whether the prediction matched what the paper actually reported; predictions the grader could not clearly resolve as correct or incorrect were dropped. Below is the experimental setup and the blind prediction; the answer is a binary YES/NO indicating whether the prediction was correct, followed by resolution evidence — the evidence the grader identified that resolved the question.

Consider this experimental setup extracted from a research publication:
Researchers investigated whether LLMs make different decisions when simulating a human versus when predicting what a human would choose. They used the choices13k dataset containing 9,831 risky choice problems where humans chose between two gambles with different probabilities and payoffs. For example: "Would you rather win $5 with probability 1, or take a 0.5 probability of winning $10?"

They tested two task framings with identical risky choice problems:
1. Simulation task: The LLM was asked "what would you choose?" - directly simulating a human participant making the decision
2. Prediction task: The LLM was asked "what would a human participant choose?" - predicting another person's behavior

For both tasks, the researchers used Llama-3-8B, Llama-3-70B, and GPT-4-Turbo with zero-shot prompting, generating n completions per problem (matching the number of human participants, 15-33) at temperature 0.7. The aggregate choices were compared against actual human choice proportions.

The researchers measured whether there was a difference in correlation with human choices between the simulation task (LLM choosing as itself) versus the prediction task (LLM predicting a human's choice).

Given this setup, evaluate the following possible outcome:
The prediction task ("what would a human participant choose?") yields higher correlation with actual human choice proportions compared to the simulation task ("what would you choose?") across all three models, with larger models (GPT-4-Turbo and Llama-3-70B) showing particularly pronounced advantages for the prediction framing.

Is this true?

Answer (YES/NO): NO